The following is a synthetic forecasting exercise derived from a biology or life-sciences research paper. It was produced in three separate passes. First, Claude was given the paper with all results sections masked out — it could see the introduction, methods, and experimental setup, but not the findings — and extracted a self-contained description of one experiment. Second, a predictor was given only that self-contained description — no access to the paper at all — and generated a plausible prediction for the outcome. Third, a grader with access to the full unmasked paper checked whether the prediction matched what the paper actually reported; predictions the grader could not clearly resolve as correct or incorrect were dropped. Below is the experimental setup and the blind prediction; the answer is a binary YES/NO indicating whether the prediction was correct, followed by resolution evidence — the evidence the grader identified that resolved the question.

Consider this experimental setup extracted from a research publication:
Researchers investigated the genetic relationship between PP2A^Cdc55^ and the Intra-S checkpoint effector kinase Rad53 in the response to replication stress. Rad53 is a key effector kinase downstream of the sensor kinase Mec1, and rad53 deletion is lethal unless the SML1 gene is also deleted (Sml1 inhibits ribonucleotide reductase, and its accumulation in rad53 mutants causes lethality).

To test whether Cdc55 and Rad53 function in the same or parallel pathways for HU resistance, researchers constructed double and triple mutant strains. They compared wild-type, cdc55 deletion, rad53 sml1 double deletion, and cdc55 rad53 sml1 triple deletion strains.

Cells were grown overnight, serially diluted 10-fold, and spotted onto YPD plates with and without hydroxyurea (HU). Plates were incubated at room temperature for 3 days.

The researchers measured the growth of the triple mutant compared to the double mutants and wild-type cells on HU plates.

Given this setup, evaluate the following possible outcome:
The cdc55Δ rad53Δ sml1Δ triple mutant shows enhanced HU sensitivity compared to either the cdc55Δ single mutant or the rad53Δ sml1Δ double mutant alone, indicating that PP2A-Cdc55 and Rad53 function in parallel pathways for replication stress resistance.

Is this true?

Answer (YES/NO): YES